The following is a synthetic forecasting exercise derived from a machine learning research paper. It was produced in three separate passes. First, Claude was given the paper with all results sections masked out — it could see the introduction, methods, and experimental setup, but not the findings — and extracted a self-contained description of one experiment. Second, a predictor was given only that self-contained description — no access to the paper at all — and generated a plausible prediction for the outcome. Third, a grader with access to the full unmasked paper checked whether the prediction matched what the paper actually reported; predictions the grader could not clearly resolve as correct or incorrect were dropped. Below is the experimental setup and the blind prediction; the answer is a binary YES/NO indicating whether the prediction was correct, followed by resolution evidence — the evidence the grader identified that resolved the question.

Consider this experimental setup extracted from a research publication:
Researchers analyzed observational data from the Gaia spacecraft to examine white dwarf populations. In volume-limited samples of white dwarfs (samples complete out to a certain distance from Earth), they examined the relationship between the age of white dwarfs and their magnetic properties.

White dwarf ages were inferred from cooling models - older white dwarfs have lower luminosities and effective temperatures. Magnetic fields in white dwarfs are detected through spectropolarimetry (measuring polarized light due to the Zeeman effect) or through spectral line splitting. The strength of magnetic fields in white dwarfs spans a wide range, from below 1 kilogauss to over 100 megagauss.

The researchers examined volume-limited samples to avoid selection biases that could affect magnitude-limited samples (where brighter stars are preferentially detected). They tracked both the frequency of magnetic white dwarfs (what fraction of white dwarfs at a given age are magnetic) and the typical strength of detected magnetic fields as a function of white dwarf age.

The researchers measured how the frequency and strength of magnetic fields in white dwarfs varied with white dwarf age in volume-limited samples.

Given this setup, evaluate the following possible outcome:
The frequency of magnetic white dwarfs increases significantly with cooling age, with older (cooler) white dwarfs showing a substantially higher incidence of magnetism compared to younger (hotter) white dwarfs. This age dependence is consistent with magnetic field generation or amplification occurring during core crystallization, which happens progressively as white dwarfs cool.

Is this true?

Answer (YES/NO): YES